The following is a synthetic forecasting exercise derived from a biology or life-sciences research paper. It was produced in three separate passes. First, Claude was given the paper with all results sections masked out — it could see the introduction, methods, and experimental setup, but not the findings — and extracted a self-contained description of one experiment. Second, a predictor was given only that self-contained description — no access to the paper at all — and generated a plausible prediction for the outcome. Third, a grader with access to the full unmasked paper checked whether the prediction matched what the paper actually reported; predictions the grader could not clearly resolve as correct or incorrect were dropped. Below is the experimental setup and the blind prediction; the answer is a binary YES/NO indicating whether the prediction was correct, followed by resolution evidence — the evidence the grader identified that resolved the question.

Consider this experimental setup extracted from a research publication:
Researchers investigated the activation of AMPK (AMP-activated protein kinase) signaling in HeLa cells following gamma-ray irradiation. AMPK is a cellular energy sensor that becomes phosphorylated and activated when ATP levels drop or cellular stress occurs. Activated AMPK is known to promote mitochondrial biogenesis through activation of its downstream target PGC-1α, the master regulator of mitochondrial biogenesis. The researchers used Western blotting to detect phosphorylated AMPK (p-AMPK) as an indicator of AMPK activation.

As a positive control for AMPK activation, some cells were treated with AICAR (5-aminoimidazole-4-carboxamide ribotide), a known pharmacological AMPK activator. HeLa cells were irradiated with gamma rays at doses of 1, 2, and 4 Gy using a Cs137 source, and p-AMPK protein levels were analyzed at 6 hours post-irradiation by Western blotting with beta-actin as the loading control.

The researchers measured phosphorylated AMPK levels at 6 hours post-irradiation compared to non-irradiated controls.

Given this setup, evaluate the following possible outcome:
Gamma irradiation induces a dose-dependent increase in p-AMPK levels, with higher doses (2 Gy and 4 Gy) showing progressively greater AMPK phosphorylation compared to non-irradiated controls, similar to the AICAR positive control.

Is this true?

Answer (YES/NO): YES